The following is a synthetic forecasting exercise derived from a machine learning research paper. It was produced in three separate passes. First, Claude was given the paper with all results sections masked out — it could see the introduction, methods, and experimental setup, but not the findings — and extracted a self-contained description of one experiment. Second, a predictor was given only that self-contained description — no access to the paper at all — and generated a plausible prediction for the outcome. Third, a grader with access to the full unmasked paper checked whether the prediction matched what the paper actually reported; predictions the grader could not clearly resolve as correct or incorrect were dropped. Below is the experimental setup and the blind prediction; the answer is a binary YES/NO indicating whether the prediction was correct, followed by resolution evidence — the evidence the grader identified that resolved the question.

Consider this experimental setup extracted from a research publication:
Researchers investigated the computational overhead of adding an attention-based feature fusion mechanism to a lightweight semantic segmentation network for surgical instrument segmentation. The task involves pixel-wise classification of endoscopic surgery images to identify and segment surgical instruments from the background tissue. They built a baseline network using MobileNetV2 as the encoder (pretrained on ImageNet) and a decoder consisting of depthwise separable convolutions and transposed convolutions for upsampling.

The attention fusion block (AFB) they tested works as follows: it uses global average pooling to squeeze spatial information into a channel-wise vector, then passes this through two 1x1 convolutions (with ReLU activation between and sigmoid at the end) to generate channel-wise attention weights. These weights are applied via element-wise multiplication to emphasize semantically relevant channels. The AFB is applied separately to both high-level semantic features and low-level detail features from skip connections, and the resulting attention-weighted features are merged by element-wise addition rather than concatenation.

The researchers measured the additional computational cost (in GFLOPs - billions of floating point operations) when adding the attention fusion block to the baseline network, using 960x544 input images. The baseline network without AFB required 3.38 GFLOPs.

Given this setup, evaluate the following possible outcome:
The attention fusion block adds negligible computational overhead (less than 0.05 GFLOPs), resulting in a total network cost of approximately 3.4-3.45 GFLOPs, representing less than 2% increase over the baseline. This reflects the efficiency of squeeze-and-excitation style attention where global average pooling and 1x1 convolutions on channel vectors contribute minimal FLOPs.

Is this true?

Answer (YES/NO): YES